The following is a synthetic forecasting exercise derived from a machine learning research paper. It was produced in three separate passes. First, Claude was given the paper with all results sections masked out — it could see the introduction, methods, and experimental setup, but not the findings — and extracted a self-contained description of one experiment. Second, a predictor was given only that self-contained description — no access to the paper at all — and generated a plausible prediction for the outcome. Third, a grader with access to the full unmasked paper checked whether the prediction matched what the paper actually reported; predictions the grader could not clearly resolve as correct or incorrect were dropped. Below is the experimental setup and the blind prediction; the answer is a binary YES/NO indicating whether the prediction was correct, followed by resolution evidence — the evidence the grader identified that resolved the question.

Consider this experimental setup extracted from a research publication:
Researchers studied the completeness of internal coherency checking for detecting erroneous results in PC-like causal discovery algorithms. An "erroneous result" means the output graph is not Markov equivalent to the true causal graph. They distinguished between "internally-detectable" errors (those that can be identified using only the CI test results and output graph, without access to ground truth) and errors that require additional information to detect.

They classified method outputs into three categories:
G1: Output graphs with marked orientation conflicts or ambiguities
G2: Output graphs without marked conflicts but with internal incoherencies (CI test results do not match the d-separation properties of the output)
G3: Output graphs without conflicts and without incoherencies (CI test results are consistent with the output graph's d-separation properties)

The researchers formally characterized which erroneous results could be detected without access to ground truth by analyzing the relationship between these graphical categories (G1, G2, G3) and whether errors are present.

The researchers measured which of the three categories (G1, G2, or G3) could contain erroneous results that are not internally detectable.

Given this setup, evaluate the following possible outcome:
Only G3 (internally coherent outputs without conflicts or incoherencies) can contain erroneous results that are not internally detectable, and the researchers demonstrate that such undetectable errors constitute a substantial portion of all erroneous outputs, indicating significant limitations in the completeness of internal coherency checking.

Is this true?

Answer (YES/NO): NO